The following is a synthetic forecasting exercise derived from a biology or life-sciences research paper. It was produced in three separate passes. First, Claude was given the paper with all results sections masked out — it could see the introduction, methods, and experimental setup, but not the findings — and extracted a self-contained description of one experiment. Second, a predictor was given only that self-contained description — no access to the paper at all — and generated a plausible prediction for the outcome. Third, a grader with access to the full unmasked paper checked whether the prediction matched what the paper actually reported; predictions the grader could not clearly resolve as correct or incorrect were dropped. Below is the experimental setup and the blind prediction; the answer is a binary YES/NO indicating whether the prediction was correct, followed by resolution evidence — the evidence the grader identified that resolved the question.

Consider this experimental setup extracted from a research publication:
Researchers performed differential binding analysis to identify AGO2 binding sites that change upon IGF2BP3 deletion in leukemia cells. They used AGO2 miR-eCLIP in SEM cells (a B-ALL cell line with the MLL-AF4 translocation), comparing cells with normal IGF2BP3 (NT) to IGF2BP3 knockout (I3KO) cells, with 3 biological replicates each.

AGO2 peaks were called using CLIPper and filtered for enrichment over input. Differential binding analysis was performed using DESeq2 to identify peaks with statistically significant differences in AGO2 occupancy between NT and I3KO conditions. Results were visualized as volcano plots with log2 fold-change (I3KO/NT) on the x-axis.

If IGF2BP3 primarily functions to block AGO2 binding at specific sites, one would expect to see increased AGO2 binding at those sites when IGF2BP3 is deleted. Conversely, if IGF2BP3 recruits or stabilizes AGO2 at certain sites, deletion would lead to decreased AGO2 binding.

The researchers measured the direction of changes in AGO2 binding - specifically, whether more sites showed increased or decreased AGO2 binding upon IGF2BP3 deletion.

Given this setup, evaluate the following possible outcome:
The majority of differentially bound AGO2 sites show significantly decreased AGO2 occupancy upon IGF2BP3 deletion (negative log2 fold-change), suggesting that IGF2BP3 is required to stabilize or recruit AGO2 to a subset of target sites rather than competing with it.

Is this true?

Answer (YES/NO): NO